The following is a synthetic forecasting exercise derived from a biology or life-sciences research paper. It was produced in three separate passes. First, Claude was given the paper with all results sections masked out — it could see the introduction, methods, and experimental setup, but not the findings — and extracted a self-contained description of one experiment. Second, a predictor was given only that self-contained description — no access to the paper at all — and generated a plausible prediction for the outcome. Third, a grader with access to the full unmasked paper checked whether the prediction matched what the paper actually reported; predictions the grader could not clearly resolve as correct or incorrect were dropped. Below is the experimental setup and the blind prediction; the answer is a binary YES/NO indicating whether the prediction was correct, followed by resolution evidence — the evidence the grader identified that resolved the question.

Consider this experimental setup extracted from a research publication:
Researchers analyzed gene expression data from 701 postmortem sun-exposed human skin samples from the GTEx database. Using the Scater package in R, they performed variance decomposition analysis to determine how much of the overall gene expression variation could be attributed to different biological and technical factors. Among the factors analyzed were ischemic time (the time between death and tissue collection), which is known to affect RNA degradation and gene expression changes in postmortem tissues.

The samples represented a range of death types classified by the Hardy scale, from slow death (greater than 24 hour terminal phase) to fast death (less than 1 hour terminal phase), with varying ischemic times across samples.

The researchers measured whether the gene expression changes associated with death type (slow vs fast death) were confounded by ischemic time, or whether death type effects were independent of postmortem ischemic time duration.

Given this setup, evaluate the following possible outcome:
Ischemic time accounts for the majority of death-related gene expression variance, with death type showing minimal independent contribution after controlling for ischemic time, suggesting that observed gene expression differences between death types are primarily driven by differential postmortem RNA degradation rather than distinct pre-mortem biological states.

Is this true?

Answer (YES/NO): NO